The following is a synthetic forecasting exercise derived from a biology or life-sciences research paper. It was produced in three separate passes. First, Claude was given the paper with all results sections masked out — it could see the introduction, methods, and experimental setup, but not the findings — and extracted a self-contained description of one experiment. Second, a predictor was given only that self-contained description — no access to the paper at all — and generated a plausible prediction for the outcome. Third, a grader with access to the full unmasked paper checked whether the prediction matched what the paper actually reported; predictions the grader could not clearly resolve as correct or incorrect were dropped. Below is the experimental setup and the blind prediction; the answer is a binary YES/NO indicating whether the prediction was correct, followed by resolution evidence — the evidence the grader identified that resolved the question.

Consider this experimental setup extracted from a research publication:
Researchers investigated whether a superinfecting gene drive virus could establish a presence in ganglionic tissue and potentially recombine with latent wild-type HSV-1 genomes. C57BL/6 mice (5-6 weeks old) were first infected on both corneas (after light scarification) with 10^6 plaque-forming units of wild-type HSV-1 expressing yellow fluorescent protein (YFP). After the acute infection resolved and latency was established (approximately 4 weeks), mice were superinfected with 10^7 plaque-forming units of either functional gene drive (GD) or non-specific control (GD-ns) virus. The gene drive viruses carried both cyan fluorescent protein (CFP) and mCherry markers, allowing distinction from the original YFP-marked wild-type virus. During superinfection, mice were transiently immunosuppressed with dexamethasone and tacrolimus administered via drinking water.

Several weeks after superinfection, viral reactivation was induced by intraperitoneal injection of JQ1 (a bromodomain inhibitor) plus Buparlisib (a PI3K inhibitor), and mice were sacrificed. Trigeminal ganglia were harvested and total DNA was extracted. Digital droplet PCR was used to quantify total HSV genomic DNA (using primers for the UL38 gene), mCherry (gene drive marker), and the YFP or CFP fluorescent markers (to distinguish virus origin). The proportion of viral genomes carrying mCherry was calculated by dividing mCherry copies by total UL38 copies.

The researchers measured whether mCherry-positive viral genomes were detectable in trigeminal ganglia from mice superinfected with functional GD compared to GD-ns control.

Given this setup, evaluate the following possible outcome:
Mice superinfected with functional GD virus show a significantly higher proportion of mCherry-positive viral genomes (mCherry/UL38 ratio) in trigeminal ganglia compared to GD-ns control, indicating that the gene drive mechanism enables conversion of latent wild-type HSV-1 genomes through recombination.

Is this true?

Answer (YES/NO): YES